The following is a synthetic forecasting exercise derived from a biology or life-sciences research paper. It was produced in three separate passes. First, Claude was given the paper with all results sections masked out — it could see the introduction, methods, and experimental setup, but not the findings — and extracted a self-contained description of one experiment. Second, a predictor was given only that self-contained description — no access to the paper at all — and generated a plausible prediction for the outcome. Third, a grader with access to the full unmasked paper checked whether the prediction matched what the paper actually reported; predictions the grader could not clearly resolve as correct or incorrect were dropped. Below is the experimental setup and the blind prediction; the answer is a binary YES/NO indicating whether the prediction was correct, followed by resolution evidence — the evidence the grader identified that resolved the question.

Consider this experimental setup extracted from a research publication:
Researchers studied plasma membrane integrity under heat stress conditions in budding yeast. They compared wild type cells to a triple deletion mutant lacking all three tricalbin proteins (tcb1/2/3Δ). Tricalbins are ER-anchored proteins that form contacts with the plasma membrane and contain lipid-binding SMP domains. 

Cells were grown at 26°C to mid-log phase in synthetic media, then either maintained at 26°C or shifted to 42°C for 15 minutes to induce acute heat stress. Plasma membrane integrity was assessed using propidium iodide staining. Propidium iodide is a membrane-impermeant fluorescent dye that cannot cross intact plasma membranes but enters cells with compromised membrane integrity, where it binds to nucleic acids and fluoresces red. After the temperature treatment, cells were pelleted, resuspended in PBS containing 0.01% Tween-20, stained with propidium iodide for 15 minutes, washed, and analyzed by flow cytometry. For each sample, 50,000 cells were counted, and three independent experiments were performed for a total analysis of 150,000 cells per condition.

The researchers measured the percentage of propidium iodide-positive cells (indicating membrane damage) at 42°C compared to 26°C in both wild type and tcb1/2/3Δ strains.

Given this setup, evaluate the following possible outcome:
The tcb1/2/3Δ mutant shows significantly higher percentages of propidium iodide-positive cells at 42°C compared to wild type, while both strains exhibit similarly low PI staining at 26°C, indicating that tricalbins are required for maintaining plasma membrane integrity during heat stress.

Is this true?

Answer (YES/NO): NO